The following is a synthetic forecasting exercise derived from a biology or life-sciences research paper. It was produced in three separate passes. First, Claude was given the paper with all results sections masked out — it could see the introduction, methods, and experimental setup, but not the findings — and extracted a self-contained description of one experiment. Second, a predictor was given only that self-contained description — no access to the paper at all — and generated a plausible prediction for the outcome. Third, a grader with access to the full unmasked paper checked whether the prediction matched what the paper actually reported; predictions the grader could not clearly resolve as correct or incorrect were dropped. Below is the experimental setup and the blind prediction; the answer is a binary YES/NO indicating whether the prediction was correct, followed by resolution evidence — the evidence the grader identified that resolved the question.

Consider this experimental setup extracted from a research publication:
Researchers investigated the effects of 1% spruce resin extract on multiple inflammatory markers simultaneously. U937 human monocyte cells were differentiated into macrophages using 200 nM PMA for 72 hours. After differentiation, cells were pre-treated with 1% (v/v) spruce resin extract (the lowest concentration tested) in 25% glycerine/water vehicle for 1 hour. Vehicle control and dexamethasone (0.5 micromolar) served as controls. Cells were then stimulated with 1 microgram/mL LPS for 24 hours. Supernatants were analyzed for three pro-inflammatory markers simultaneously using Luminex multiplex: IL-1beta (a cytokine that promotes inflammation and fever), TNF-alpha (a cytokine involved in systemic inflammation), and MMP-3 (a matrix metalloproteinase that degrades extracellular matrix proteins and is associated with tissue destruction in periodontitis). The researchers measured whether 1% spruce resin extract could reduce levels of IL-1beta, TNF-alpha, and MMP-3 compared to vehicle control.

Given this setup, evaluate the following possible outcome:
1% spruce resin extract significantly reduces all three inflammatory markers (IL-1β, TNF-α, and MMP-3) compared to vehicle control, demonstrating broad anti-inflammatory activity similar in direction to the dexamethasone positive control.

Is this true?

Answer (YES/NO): NO